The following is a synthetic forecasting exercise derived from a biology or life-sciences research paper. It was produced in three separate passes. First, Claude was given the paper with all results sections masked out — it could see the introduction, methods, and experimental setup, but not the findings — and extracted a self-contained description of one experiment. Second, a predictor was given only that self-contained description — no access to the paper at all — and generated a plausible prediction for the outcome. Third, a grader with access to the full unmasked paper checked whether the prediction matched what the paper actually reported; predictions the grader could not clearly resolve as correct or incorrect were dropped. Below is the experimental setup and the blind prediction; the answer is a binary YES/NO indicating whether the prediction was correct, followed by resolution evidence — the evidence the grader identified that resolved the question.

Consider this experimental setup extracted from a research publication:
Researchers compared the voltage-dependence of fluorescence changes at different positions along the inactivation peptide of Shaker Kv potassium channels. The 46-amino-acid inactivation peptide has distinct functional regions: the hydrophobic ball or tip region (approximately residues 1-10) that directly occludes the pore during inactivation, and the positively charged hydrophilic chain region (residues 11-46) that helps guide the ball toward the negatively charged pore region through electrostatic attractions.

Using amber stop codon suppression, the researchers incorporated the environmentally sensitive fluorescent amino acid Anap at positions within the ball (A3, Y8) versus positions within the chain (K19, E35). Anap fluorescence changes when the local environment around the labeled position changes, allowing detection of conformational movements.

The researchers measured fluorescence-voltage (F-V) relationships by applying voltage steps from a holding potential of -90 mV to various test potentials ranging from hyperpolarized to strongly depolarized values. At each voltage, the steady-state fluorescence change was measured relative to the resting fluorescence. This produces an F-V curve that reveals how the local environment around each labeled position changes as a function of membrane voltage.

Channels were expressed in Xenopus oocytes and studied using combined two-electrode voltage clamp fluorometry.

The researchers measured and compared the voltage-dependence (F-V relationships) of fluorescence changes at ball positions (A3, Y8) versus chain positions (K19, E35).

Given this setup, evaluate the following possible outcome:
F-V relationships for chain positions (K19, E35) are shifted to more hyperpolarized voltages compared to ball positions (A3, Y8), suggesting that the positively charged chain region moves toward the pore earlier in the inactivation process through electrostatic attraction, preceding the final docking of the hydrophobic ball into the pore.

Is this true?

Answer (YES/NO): YES